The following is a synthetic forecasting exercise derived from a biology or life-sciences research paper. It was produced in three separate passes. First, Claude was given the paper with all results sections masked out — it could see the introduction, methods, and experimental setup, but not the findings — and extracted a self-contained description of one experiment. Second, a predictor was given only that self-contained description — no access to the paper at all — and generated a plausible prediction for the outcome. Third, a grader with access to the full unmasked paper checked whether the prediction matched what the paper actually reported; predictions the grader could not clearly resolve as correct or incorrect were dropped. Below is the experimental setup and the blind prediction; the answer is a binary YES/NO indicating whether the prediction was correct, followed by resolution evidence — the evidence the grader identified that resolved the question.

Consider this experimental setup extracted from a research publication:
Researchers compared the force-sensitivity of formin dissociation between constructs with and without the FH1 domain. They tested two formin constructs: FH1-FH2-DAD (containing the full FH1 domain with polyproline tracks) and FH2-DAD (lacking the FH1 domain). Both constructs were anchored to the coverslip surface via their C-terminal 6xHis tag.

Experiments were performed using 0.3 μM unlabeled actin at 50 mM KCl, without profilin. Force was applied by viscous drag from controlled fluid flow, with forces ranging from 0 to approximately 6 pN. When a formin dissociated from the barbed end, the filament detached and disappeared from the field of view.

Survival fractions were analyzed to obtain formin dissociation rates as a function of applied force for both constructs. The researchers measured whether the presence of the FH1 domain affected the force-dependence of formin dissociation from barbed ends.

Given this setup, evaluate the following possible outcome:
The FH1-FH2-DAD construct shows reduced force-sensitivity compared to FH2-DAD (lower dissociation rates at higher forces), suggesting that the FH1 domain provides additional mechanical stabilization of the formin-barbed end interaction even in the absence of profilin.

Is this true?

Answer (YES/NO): NO